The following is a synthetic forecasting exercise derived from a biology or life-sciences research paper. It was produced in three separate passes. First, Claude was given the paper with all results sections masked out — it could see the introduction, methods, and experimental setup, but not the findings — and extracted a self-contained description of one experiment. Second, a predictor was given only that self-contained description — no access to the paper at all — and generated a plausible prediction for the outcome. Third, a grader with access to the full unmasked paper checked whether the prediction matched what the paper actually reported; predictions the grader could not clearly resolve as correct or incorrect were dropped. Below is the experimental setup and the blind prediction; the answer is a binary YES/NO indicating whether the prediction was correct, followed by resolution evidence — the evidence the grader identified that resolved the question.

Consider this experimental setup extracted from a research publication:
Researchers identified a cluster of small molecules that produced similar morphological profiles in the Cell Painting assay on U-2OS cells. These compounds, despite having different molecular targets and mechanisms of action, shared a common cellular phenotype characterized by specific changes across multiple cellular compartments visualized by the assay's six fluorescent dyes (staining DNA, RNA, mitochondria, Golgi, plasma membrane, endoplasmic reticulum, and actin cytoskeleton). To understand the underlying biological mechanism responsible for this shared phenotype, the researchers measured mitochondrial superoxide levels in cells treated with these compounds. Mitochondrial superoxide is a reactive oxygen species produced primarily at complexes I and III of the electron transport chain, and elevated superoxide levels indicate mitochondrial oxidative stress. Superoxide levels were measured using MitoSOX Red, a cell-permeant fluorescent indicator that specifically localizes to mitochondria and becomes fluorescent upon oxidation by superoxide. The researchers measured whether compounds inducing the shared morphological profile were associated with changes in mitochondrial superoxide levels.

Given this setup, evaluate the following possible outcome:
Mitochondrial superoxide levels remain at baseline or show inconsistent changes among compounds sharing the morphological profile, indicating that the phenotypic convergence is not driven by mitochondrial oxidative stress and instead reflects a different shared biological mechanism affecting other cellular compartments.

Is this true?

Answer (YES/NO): NO